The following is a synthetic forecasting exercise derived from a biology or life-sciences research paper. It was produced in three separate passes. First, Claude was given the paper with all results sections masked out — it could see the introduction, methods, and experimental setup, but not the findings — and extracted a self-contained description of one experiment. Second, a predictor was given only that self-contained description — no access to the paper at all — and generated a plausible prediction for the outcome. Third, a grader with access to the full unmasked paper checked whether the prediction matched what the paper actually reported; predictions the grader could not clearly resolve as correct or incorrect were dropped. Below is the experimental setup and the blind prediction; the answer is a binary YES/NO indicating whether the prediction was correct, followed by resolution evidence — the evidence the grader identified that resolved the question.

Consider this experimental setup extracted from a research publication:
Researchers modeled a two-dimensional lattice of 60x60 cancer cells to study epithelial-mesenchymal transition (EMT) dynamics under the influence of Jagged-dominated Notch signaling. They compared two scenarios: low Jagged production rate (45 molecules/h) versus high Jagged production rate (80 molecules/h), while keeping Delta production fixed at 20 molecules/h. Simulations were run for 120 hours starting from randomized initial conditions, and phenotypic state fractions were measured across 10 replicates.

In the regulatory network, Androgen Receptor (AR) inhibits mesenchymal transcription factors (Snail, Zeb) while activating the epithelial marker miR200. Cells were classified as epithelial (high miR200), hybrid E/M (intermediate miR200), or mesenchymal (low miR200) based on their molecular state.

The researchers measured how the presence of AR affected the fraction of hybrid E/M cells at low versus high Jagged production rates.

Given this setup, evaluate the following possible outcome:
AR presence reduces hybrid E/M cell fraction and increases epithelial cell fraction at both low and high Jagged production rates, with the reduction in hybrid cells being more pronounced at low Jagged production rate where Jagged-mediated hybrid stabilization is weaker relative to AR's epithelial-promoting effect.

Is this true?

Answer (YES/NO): NO